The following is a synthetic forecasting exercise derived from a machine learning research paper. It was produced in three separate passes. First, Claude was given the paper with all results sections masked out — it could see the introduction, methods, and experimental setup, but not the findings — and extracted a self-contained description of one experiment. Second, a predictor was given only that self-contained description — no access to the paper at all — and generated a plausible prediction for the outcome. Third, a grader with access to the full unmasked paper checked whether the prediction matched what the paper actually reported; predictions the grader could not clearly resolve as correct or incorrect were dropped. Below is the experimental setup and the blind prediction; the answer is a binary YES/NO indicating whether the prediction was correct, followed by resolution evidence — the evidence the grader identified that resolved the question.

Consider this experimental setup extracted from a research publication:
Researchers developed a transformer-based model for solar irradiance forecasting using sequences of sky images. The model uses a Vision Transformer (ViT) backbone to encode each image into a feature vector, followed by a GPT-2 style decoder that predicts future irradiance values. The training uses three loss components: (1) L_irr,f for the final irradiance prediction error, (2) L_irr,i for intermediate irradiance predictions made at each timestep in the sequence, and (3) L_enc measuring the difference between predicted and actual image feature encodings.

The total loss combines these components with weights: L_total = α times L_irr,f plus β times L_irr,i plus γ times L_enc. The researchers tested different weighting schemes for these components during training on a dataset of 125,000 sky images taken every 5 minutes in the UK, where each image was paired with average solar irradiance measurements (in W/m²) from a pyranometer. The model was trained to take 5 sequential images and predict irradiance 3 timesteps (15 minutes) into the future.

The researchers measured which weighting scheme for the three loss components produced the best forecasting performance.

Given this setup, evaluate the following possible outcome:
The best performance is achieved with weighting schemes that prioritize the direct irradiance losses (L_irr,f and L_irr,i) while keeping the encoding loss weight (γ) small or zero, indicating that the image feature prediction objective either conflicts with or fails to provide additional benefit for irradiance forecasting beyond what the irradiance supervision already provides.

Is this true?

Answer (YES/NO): NO